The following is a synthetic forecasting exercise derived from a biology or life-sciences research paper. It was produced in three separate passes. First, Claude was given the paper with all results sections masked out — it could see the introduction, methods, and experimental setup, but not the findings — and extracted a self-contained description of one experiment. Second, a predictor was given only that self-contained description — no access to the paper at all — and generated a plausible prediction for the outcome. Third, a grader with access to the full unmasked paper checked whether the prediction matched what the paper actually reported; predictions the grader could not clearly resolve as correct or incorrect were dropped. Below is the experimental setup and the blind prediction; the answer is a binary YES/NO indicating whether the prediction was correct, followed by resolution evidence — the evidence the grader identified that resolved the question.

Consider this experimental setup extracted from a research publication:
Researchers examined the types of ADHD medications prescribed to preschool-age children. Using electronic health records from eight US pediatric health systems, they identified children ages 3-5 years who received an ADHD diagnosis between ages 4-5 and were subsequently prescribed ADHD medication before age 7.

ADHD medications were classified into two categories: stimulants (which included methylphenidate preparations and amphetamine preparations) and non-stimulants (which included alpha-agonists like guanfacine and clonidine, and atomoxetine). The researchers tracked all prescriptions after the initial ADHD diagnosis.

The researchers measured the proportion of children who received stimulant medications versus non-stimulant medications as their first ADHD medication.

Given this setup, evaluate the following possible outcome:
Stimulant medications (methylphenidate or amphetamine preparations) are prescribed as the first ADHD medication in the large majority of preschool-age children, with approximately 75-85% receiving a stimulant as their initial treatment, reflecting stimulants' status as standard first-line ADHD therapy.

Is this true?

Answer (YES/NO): YES